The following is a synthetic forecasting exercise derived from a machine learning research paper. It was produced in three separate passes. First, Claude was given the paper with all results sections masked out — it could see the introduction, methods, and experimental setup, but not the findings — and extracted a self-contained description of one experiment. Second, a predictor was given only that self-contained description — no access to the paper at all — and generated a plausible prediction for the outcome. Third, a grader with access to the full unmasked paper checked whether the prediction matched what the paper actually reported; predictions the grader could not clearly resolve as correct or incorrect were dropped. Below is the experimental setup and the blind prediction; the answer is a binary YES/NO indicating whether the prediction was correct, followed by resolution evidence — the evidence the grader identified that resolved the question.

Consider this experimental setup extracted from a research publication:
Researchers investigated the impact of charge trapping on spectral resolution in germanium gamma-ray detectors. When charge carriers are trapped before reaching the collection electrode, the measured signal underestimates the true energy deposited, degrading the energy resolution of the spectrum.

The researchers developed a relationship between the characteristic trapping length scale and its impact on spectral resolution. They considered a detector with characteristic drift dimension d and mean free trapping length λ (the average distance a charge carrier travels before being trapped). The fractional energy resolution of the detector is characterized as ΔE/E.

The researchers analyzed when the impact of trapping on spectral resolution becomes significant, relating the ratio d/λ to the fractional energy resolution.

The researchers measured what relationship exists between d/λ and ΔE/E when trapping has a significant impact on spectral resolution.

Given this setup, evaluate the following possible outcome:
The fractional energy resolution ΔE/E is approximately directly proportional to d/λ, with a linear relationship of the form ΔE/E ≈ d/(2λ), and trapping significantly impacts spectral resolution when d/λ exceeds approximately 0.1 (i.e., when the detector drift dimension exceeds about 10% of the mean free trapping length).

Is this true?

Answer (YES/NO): NO